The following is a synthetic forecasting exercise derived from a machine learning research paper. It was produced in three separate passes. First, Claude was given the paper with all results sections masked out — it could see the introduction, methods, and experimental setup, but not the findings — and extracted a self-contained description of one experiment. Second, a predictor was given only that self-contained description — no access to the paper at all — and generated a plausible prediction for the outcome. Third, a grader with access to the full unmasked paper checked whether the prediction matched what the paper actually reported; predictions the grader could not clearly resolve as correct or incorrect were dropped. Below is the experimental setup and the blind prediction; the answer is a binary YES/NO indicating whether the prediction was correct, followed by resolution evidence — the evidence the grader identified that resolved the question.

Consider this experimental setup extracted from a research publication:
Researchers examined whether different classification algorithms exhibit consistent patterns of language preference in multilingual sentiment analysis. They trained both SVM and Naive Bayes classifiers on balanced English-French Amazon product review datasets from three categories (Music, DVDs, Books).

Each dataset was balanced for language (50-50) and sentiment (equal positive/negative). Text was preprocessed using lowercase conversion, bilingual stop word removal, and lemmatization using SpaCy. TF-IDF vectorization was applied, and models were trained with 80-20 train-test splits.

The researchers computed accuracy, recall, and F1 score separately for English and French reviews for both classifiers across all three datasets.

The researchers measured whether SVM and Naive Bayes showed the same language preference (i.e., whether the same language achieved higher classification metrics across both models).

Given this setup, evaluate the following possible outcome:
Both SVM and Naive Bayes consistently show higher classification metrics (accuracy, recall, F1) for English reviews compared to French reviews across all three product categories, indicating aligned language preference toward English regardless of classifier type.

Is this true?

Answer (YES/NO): NO